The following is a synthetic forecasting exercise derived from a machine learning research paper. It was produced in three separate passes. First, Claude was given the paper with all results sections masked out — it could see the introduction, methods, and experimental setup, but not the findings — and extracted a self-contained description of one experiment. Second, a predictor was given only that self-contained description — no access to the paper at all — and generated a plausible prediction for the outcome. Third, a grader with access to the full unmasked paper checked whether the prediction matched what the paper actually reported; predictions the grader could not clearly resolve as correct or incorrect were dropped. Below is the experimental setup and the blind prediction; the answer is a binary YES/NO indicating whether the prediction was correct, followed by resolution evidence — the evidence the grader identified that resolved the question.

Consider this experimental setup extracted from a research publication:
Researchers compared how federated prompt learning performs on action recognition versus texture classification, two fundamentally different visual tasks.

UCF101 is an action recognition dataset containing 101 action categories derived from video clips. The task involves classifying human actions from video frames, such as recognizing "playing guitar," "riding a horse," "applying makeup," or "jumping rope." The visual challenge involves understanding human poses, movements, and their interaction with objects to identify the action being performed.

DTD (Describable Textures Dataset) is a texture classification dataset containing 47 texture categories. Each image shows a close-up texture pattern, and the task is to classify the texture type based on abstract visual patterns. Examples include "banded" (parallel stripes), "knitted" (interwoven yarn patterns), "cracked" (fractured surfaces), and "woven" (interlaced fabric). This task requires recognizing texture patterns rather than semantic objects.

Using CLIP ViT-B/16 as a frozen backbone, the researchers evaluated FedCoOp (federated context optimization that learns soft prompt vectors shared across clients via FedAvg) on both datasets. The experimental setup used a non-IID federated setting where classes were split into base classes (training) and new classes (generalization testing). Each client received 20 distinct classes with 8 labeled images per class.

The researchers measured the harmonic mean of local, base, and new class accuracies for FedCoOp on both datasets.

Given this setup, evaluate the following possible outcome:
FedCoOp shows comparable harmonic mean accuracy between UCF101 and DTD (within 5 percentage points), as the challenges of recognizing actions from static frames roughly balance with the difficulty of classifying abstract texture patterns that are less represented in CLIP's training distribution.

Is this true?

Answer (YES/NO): NO